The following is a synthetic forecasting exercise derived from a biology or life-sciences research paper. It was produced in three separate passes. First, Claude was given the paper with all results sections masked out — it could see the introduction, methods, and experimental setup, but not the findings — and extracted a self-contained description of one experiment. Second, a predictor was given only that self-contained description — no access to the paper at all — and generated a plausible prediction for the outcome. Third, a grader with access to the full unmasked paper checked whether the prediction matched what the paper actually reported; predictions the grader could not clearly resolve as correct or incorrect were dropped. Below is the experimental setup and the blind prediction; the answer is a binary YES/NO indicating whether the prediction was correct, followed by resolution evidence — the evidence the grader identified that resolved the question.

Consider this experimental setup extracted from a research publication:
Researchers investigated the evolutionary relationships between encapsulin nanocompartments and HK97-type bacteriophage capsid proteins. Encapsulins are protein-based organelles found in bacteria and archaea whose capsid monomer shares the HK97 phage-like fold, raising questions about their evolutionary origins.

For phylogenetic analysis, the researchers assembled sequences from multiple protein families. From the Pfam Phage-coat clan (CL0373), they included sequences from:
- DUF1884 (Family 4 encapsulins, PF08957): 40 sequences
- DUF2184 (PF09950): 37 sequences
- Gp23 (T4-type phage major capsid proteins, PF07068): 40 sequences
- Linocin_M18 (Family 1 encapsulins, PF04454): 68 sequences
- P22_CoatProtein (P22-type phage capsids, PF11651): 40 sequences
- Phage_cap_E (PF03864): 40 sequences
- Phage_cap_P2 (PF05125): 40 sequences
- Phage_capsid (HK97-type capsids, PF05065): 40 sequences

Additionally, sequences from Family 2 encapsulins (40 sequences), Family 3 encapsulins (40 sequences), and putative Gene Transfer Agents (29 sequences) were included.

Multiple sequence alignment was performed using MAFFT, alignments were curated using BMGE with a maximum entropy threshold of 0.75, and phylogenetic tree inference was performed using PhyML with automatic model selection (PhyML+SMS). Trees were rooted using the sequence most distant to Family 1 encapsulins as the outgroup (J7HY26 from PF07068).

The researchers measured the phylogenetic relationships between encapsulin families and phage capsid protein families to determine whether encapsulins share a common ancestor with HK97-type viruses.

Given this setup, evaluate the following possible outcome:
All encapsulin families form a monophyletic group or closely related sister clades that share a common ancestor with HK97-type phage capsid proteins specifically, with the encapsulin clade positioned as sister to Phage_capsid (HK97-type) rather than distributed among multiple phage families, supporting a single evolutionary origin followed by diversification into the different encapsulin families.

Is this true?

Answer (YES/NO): NO